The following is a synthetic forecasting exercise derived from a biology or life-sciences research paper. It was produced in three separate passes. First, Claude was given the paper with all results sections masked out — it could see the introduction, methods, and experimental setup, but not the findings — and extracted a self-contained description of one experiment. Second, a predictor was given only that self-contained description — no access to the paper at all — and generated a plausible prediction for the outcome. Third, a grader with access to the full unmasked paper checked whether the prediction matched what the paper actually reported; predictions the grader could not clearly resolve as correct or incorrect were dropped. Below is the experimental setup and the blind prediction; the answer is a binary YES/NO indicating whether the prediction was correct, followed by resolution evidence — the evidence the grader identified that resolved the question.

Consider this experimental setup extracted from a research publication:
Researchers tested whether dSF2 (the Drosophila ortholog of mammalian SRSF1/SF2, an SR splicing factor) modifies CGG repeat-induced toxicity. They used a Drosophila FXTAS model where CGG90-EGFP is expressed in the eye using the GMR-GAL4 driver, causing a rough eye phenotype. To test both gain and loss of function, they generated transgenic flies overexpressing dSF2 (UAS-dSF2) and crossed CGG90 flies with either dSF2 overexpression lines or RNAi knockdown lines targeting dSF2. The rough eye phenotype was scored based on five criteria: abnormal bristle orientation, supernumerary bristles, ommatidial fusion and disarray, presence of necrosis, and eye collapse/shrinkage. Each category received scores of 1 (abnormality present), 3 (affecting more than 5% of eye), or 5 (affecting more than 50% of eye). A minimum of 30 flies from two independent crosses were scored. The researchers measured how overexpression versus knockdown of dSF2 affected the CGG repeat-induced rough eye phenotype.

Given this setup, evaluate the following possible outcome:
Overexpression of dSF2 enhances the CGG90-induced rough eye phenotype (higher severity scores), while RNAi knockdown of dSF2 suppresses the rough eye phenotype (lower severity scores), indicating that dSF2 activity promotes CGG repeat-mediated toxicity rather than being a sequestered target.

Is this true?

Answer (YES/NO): YES